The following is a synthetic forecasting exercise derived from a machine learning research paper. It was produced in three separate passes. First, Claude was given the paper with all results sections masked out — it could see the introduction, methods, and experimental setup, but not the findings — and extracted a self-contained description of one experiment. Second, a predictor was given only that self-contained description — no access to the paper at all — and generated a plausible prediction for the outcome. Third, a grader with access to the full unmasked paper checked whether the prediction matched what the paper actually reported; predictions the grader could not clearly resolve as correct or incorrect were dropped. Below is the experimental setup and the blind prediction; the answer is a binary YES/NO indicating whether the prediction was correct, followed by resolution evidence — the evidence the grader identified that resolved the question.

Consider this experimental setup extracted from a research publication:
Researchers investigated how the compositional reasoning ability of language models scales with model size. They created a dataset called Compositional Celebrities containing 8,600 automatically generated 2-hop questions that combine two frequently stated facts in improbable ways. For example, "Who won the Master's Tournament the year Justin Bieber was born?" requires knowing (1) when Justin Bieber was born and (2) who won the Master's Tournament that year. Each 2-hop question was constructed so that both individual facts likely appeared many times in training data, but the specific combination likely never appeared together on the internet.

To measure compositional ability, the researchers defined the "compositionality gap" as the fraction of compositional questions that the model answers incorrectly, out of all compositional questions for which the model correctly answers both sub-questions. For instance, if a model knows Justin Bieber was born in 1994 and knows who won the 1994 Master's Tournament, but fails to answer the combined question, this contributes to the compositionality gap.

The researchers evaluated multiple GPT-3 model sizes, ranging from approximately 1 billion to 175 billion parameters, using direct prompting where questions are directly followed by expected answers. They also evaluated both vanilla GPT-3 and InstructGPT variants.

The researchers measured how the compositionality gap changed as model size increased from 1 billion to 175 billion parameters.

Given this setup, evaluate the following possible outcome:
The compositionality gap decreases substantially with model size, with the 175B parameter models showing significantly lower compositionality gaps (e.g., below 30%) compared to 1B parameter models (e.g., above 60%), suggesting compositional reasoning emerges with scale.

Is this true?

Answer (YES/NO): NO